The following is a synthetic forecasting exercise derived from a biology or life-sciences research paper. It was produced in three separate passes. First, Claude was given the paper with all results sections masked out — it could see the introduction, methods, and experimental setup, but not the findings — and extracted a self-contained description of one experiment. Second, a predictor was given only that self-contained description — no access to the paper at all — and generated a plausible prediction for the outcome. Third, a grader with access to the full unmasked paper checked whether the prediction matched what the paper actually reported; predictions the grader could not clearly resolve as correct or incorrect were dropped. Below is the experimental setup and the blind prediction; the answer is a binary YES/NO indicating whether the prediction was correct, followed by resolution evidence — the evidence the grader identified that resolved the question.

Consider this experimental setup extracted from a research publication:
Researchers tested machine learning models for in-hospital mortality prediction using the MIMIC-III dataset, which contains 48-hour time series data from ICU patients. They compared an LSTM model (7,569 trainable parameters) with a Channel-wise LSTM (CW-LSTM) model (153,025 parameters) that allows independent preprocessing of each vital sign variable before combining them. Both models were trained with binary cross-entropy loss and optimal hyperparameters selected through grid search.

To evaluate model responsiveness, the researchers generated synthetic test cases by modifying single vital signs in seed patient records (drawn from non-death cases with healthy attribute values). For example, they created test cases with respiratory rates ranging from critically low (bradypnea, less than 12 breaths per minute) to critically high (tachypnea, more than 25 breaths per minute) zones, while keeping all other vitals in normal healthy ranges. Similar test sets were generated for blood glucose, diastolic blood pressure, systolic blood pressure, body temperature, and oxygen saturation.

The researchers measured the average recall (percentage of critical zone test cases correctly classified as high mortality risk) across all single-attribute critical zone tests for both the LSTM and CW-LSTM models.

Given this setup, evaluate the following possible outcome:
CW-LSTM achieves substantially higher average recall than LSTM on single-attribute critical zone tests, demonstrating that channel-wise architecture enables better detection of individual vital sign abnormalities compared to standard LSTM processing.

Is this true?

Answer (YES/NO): NO